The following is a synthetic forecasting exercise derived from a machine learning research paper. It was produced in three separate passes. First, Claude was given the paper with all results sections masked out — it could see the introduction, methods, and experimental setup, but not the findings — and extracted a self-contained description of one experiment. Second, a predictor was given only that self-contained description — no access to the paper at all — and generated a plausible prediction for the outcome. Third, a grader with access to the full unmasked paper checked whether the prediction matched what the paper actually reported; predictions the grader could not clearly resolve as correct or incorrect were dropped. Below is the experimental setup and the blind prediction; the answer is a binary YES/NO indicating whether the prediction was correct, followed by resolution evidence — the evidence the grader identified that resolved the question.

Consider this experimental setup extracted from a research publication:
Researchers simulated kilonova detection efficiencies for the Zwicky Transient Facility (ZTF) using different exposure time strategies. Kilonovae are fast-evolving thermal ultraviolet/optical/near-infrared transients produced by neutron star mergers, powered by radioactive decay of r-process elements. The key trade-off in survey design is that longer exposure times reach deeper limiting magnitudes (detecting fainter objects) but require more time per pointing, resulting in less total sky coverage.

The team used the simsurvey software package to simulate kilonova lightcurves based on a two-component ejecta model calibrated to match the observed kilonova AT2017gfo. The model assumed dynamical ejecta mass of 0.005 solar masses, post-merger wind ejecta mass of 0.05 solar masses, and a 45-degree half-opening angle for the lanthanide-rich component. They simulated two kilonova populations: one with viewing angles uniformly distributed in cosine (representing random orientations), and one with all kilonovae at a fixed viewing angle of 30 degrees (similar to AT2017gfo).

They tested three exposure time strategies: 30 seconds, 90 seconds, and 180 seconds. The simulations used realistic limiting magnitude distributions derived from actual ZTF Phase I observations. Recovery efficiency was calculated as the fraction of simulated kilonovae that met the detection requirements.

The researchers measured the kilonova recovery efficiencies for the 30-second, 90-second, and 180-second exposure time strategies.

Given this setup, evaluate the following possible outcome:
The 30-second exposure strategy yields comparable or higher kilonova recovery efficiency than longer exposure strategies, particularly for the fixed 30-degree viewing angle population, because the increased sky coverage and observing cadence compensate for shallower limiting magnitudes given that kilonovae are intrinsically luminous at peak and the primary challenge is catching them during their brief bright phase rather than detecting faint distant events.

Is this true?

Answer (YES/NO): NO